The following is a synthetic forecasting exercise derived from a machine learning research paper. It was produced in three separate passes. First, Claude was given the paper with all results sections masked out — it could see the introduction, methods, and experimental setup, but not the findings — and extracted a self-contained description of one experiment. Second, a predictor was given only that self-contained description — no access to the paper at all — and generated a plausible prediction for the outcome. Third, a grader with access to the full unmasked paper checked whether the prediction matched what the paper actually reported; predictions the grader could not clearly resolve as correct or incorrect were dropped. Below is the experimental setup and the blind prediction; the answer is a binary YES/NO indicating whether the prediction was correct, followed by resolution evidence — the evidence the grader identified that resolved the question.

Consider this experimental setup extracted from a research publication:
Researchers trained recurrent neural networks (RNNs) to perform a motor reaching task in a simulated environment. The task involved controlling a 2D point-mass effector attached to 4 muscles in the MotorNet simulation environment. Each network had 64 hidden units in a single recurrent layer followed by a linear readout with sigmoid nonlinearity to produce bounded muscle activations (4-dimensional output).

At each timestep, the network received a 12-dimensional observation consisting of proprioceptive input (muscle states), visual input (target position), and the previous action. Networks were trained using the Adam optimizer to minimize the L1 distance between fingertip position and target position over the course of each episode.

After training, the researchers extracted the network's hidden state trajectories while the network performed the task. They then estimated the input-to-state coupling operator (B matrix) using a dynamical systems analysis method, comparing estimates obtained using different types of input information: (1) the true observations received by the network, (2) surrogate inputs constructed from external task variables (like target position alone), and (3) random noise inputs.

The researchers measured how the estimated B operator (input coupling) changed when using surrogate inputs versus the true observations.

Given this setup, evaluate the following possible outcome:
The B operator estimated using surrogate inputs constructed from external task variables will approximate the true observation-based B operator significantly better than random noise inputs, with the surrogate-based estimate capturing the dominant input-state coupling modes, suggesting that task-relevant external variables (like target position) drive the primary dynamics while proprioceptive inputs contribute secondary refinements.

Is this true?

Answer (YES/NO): NO